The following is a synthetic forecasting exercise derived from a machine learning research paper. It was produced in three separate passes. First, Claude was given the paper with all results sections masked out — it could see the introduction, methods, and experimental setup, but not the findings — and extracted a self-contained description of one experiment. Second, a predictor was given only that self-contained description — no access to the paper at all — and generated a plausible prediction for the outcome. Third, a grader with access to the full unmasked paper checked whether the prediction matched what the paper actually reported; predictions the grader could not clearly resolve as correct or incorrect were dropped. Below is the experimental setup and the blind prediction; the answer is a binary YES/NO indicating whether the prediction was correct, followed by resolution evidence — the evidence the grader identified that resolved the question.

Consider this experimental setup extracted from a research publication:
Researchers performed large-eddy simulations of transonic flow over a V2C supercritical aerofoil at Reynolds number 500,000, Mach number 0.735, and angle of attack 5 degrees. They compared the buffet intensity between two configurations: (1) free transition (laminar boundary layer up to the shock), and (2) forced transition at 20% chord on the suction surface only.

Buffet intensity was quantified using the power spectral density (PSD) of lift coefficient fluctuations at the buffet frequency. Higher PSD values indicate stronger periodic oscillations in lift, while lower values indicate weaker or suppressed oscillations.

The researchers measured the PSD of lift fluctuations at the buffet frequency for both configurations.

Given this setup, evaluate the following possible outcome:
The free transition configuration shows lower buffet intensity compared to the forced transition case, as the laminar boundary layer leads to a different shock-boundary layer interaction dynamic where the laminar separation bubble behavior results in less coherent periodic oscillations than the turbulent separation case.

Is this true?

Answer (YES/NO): NO